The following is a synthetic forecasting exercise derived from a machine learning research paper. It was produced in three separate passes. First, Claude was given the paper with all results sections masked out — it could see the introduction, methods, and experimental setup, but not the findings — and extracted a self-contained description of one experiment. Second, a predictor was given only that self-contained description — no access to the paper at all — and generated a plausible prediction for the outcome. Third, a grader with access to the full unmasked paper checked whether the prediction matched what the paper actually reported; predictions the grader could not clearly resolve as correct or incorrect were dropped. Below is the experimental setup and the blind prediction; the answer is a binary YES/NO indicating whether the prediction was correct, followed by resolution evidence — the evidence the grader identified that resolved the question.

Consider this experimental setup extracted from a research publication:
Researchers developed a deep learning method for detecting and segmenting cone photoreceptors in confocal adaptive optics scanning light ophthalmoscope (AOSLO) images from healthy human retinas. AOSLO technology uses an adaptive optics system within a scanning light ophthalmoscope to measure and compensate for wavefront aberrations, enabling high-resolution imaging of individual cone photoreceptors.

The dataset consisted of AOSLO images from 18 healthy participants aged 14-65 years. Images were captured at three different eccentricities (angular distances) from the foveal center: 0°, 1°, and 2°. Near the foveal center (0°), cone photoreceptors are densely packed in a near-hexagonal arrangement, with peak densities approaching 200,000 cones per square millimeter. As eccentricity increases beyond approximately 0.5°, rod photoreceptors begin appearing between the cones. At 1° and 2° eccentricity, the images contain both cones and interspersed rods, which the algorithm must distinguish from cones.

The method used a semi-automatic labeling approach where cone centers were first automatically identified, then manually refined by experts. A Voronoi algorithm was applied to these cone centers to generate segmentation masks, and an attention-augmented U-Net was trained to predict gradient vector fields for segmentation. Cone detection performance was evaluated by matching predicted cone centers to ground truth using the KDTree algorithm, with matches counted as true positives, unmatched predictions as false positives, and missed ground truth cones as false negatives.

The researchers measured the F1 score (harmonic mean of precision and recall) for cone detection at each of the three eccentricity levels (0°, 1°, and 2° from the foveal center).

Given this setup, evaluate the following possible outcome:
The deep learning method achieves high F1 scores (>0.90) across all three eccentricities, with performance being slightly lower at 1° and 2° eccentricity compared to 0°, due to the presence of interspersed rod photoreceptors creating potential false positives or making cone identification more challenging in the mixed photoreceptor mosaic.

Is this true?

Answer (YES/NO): YES